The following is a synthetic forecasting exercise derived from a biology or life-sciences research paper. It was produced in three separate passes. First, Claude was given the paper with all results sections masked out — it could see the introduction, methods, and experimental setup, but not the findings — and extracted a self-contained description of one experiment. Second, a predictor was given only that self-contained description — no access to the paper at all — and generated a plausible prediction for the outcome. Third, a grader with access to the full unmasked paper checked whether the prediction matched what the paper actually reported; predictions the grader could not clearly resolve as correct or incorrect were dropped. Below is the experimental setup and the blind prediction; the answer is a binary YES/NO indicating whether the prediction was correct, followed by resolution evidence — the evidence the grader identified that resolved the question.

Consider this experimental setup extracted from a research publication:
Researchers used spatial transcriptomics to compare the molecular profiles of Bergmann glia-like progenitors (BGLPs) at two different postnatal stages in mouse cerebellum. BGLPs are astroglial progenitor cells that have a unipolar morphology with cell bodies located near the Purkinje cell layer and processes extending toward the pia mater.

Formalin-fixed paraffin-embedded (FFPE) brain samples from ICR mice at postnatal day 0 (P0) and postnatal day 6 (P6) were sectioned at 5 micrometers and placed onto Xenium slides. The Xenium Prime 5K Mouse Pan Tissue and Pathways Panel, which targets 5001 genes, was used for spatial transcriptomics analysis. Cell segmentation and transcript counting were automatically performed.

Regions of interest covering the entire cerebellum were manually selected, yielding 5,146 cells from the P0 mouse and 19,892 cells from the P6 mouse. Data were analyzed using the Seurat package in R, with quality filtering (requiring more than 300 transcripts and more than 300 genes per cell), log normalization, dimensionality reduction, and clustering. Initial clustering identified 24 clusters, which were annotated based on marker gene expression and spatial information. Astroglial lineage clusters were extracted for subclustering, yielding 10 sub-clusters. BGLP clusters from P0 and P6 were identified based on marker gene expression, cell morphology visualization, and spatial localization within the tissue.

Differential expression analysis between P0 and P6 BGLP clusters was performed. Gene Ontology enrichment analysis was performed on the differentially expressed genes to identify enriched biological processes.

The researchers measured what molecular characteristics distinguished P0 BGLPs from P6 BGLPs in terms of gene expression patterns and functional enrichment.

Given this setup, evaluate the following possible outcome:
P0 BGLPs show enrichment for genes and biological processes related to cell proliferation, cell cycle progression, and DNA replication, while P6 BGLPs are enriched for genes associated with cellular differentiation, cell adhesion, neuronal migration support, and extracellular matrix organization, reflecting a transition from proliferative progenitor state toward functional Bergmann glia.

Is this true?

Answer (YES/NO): NO